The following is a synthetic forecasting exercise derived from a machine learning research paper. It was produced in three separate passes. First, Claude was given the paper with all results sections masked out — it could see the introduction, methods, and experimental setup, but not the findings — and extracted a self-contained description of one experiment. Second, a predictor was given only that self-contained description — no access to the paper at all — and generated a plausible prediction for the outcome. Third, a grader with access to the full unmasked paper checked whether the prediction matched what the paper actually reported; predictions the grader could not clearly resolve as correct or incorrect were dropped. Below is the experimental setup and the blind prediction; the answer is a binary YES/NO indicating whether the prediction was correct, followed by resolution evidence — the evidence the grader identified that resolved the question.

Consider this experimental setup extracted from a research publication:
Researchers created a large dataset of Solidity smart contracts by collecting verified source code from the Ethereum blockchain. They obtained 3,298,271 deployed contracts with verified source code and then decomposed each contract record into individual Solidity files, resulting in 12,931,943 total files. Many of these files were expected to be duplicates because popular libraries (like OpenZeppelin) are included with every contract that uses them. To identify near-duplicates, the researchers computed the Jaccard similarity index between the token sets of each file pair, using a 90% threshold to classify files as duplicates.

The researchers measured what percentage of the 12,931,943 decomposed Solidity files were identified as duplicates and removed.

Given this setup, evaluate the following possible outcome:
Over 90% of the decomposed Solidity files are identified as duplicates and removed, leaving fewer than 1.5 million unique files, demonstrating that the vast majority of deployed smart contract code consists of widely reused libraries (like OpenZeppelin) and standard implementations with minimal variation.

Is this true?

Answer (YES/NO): YES